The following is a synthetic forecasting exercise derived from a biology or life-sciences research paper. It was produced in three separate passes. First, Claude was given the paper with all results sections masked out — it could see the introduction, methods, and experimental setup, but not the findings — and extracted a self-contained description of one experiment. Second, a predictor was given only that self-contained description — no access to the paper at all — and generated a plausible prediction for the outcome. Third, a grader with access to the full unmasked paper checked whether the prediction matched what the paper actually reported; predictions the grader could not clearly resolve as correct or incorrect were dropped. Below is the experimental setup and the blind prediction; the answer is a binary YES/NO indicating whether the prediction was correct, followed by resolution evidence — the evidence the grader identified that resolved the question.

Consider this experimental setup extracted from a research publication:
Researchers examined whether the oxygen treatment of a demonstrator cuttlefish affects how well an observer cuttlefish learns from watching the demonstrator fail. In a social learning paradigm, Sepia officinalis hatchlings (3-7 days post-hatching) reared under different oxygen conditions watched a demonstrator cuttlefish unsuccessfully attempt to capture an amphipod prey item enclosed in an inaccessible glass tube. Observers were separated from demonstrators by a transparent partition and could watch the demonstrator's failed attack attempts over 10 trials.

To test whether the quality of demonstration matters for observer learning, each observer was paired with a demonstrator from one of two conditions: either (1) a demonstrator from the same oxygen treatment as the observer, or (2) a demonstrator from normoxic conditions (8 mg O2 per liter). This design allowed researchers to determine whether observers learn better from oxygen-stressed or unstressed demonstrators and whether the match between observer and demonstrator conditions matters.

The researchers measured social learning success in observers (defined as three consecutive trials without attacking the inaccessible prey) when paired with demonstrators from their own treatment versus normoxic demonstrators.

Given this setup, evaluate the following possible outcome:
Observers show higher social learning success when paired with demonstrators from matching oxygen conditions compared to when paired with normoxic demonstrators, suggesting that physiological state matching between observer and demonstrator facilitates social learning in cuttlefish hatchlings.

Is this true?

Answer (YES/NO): NO